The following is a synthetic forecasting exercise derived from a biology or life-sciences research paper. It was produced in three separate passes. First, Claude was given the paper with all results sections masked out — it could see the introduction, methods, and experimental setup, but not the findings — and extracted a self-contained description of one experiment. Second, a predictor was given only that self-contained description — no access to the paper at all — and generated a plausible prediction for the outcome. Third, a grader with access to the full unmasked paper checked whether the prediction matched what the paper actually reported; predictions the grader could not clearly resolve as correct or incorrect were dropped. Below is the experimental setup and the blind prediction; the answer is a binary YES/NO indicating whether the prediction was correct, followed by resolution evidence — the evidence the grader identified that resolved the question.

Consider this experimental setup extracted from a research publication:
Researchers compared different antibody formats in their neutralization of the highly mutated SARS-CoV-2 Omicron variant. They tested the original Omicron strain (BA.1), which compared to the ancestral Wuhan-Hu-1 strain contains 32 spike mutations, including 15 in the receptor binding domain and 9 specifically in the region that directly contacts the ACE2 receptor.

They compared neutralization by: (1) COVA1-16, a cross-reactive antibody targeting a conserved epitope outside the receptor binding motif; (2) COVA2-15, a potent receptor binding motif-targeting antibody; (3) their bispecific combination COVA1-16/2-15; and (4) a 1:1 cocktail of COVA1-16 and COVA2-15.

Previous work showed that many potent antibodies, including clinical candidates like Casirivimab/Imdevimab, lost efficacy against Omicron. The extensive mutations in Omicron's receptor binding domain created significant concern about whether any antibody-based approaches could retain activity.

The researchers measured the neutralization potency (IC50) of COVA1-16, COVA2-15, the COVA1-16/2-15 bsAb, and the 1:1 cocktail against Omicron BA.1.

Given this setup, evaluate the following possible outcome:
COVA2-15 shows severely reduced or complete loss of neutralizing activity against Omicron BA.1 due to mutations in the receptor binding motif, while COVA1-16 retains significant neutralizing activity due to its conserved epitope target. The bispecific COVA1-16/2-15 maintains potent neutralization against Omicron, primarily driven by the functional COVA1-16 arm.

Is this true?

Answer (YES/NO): NO